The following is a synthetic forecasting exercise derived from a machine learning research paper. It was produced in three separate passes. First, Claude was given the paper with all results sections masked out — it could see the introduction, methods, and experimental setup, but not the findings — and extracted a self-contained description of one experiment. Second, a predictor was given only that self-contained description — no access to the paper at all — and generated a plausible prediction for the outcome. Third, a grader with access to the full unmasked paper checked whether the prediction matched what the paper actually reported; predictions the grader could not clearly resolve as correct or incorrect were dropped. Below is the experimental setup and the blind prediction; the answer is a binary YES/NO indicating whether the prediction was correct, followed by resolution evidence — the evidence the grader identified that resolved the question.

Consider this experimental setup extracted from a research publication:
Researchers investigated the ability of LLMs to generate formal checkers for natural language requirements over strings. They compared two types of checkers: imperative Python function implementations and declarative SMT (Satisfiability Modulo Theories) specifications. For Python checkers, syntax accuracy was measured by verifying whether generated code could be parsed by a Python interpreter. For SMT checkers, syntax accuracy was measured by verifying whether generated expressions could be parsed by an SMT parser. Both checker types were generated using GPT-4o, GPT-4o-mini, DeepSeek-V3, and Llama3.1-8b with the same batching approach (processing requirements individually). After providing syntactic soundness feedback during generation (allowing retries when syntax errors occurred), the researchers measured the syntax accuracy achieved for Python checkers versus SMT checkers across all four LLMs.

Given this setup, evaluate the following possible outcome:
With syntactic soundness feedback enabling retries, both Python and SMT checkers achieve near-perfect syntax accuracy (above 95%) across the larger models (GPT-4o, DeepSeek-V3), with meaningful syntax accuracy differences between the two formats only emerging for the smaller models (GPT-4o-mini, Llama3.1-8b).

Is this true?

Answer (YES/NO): NO